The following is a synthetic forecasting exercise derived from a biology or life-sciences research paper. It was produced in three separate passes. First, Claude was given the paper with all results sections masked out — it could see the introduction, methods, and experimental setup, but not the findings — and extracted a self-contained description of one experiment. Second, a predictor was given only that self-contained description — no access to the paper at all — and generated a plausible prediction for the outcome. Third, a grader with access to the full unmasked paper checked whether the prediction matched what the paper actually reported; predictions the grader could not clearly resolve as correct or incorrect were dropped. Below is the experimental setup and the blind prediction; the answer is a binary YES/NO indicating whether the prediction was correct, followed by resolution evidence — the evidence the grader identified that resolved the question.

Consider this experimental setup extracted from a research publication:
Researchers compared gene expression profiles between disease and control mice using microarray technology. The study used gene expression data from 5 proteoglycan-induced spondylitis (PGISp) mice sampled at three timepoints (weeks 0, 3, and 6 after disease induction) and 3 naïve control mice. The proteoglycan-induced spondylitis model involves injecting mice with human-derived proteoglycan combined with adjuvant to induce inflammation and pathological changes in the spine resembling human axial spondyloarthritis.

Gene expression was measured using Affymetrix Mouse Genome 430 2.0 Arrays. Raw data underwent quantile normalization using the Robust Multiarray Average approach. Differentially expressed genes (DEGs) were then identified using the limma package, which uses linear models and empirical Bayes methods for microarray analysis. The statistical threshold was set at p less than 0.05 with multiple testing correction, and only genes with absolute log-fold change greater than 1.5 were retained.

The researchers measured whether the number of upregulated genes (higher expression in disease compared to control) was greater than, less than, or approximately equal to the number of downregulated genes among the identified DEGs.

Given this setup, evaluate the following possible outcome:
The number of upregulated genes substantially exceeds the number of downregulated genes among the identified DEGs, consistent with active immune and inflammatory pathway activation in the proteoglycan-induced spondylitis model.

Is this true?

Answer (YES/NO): YES